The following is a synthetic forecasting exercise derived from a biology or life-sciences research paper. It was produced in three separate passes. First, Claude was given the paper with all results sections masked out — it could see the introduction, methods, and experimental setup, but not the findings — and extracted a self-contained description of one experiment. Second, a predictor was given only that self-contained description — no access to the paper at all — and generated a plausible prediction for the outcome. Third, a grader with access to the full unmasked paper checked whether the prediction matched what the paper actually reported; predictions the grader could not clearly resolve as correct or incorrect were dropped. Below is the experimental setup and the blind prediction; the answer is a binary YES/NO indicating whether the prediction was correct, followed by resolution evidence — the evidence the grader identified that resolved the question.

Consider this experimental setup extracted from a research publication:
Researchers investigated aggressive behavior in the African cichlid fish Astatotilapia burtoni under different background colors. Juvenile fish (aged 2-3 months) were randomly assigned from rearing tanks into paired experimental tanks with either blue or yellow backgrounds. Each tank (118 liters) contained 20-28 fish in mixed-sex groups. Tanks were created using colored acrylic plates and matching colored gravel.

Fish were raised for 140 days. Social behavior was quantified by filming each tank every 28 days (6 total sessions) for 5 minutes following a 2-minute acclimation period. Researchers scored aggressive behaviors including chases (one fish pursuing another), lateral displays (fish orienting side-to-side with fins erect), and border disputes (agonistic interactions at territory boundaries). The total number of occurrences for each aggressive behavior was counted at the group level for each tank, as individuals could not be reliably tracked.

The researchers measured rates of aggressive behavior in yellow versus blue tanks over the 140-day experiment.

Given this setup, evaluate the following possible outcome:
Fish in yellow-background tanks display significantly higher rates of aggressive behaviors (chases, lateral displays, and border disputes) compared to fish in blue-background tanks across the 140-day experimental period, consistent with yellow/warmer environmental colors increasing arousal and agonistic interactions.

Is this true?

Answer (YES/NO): NO